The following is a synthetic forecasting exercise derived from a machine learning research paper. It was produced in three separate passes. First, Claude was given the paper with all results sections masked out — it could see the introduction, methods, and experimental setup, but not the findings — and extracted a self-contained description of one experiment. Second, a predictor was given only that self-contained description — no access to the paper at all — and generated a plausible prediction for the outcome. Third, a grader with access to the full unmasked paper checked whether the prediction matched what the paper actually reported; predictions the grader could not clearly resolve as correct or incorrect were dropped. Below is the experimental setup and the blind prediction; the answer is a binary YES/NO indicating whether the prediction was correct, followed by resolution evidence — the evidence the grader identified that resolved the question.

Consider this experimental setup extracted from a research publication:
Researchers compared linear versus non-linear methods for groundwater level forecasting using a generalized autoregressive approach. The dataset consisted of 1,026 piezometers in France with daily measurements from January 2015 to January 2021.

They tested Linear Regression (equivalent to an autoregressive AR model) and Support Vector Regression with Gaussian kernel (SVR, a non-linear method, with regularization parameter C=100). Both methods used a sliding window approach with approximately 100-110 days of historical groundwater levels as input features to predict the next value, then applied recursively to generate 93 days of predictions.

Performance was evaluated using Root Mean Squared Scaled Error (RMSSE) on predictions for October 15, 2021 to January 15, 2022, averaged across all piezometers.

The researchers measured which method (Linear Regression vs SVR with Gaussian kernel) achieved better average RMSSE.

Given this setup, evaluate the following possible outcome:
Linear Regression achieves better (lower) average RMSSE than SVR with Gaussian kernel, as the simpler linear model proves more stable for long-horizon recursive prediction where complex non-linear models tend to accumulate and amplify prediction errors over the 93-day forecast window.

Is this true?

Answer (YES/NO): YES